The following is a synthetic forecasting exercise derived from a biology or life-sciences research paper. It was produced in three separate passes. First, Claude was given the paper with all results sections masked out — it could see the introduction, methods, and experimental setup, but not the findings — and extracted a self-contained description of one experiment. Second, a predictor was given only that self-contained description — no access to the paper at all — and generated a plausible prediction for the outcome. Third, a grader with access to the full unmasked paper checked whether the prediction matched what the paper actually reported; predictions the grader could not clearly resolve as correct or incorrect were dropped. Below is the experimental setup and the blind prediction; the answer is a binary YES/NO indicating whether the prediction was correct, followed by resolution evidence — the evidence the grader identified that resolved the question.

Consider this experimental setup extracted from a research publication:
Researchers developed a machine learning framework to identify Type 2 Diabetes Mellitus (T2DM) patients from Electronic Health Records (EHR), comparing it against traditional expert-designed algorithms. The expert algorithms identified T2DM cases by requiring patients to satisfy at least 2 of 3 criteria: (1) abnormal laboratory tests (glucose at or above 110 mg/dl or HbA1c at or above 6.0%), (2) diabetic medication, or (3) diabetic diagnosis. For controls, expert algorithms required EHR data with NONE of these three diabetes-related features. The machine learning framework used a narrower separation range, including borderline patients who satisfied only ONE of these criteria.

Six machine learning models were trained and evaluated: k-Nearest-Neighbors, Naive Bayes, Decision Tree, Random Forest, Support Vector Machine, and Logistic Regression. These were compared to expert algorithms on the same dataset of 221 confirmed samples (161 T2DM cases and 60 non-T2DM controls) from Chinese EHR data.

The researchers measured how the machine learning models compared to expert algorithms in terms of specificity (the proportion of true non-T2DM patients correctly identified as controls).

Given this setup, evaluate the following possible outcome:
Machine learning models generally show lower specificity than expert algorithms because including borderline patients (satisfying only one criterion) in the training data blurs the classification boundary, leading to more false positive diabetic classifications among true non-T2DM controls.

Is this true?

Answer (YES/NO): YES